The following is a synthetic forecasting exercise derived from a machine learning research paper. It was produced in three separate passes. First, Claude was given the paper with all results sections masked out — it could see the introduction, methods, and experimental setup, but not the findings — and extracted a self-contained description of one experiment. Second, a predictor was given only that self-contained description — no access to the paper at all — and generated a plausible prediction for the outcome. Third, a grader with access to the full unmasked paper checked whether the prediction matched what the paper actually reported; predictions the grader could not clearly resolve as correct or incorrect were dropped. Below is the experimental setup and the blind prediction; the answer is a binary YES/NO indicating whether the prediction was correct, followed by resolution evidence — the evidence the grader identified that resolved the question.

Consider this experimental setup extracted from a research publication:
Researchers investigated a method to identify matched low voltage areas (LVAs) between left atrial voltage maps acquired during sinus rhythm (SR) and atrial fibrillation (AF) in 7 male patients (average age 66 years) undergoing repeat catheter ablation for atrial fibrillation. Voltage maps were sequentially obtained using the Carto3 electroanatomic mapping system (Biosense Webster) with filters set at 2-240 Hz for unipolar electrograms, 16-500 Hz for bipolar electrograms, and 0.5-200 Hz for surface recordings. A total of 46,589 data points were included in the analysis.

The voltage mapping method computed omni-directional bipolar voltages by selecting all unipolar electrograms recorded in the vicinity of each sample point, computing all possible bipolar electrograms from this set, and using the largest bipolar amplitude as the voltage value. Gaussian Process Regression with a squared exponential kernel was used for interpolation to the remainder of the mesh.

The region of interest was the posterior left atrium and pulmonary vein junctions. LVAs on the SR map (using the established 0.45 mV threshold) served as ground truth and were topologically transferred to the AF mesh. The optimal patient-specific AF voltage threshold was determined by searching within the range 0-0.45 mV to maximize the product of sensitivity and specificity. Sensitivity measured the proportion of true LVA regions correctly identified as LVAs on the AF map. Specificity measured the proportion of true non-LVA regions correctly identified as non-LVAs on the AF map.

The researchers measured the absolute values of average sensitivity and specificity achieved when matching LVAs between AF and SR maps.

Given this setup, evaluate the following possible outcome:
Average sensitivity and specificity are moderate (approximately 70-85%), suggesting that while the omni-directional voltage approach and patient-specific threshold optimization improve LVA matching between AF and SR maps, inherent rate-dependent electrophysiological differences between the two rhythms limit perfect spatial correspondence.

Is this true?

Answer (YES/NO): NO